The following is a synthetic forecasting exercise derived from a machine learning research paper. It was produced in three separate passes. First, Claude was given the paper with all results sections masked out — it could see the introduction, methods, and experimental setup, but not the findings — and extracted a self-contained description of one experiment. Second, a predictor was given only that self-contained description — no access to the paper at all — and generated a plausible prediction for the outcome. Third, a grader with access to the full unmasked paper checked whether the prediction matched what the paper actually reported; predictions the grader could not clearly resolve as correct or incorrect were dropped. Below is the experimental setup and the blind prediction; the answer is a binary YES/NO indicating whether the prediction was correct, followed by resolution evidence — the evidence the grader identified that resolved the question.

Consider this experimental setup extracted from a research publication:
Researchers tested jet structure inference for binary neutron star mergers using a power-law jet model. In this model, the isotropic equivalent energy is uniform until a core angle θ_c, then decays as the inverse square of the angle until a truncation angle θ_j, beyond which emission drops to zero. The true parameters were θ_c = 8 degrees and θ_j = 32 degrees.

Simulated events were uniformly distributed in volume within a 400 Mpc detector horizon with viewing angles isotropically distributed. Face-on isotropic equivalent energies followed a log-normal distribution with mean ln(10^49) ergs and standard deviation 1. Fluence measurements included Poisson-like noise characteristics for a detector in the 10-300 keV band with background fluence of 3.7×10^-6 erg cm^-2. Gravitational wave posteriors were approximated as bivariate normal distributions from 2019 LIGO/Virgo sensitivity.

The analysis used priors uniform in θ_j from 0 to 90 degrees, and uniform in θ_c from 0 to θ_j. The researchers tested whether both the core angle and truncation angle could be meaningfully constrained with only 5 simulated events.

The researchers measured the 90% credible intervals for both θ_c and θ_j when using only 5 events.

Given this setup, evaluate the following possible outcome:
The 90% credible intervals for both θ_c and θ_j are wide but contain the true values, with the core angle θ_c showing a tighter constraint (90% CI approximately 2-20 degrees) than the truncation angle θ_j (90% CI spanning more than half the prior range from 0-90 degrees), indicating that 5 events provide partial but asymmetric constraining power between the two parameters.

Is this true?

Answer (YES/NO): NO